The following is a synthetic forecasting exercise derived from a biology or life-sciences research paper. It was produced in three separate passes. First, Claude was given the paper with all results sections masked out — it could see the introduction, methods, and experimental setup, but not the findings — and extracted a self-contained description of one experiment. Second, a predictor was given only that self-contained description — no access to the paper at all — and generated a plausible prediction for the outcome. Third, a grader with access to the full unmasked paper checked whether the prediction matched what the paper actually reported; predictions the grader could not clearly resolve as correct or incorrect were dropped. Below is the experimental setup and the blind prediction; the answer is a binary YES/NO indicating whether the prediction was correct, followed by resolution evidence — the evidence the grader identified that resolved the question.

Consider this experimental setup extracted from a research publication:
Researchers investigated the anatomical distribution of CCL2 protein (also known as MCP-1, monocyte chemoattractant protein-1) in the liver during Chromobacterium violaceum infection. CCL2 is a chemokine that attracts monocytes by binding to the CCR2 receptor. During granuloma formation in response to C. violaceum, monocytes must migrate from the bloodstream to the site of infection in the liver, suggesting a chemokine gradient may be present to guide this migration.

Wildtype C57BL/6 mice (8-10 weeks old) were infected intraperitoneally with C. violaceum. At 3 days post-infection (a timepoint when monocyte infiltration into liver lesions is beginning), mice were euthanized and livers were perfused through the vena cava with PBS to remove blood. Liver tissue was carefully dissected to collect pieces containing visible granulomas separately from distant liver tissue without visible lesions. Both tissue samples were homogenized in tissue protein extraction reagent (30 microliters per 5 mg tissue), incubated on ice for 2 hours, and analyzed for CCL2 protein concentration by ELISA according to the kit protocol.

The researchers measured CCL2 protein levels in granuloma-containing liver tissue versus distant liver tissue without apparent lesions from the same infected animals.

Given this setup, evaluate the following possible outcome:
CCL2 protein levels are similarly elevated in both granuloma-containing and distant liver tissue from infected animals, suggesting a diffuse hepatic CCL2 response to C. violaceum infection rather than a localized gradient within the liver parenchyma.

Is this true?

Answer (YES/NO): YES